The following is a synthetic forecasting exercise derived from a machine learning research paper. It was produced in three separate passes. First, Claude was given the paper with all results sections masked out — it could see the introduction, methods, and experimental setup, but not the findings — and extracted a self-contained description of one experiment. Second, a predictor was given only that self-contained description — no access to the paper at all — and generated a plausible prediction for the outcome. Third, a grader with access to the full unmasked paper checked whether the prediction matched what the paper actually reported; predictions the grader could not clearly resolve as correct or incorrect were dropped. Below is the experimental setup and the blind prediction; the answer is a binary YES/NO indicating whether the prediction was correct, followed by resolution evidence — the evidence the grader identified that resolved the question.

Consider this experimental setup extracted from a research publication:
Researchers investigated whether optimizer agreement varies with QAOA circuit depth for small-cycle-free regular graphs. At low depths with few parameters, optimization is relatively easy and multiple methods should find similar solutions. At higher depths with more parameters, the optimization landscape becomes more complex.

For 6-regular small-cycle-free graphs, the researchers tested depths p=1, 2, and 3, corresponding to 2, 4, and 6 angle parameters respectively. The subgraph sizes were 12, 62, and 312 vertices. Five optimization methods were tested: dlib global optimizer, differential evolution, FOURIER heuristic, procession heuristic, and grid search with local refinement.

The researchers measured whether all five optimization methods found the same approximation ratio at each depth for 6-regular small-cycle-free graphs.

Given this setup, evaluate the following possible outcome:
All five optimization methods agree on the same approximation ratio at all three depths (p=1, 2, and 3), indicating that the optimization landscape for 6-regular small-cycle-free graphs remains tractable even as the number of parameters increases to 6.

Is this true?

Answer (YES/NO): NO